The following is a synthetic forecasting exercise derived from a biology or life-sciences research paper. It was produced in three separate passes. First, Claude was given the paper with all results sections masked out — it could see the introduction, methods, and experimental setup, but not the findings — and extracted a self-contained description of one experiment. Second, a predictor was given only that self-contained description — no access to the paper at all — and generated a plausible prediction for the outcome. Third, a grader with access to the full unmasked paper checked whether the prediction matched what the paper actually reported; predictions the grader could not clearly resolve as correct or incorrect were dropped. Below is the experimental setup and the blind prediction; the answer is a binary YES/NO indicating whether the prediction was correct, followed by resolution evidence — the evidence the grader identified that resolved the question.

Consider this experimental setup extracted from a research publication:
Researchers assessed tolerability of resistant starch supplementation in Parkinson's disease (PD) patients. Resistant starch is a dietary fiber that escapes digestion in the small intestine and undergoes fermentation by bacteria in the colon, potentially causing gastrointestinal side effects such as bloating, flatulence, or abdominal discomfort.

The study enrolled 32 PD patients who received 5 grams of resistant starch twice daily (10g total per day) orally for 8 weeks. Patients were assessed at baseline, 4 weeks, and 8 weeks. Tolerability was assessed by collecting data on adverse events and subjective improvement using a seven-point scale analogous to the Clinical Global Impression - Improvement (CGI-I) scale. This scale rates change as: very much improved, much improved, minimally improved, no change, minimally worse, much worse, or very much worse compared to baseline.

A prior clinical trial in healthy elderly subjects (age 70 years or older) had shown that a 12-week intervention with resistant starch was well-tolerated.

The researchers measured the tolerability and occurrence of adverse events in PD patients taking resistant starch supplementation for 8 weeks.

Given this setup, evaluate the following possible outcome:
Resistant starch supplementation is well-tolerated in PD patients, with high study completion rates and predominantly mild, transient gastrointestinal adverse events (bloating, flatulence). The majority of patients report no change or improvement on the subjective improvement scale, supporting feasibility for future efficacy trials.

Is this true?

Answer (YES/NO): NO